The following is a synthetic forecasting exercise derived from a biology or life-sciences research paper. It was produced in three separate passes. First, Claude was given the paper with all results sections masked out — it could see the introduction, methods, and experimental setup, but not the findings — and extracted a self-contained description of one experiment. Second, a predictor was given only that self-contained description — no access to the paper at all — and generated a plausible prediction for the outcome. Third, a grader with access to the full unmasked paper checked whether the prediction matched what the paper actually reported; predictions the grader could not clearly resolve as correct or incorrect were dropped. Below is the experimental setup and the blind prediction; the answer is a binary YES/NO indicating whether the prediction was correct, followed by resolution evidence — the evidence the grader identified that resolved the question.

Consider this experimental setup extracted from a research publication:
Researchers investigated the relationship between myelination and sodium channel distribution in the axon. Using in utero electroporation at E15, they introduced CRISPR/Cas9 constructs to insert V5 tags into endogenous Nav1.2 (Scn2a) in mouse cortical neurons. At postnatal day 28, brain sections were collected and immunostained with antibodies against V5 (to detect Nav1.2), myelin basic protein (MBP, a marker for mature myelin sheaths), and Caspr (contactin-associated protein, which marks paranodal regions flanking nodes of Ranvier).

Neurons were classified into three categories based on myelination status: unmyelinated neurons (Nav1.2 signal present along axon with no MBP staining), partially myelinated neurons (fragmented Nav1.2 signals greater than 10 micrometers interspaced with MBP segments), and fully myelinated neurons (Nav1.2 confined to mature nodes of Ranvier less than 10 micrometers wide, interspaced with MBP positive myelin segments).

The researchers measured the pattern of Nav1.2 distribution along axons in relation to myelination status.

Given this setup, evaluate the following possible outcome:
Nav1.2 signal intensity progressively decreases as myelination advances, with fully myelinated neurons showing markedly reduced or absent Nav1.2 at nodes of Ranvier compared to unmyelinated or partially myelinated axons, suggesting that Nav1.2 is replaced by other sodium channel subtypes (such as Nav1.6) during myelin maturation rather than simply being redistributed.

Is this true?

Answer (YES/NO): YES